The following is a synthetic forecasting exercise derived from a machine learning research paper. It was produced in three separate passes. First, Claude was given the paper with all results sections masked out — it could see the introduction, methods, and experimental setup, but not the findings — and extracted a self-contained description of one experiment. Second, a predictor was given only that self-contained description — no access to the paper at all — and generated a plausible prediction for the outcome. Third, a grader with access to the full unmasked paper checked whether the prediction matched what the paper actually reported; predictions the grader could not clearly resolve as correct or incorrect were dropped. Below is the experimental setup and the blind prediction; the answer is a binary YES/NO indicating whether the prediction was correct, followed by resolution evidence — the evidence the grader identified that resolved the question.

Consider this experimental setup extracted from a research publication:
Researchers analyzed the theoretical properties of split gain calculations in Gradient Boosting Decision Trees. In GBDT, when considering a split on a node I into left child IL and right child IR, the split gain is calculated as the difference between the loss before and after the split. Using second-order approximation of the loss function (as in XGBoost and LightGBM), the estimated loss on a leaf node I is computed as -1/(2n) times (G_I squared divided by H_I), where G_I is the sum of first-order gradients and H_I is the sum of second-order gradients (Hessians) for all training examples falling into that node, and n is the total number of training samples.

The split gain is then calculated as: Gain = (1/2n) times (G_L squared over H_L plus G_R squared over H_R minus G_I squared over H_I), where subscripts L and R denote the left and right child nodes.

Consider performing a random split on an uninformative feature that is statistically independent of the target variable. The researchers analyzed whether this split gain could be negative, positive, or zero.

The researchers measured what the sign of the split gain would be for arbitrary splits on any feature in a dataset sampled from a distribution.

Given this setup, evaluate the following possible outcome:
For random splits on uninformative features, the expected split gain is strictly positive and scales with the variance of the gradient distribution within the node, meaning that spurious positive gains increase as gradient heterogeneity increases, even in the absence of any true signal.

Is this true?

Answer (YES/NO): YES